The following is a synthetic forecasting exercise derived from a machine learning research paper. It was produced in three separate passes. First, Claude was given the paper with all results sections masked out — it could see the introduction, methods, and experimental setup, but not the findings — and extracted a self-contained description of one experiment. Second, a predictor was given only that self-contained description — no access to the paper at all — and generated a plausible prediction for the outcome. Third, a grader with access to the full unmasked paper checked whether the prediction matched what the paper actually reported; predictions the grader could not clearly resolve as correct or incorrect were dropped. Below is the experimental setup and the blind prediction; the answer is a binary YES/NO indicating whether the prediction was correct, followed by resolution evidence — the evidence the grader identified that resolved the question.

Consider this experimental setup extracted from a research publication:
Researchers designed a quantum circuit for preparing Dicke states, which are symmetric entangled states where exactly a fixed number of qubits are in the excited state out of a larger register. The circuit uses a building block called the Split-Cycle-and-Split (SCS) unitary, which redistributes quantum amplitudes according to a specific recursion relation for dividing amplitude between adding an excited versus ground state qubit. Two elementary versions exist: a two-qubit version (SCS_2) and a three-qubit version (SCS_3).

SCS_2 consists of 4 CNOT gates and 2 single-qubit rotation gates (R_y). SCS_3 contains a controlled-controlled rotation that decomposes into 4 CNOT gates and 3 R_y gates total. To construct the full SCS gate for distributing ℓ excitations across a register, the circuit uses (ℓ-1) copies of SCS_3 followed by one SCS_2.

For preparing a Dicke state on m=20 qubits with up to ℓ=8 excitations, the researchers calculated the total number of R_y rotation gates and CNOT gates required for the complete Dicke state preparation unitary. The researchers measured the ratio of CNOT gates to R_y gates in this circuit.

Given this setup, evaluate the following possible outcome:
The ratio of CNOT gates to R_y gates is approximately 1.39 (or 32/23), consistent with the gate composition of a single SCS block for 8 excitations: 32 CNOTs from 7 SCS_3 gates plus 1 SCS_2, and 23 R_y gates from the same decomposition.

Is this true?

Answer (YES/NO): NO